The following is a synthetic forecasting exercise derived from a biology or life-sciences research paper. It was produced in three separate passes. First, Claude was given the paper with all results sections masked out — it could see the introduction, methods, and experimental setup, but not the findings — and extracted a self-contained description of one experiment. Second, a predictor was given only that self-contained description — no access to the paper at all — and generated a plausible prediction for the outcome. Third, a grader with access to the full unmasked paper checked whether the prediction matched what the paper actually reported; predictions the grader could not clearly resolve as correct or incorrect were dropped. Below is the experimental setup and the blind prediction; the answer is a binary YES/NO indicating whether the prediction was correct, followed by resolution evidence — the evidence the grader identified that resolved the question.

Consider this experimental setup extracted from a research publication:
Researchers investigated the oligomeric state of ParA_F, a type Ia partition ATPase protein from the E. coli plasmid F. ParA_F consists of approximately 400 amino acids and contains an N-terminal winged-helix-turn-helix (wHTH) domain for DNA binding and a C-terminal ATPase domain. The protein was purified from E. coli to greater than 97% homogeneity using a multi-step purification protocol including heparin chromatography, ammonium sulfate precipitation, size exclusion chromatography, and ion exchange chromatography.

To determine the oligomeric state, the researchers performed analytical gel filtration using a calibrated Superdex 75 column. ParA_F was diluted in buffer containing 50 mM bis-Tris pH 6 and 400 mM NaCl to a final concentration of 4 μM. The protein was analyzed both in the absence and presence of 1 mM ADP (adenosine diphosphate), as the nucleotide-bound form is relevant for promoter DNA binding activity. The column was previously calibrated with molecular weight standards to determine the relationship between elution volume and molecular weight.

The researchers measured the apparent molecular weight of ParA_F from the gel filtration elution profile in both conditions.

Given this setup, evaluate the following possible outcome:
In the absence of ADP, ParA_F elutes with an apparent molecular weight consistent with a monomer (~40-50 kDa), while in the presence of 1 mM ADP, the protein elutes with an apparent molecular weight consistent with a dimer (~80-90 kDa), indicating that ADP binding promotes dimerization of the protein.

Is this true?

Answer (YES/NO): NO